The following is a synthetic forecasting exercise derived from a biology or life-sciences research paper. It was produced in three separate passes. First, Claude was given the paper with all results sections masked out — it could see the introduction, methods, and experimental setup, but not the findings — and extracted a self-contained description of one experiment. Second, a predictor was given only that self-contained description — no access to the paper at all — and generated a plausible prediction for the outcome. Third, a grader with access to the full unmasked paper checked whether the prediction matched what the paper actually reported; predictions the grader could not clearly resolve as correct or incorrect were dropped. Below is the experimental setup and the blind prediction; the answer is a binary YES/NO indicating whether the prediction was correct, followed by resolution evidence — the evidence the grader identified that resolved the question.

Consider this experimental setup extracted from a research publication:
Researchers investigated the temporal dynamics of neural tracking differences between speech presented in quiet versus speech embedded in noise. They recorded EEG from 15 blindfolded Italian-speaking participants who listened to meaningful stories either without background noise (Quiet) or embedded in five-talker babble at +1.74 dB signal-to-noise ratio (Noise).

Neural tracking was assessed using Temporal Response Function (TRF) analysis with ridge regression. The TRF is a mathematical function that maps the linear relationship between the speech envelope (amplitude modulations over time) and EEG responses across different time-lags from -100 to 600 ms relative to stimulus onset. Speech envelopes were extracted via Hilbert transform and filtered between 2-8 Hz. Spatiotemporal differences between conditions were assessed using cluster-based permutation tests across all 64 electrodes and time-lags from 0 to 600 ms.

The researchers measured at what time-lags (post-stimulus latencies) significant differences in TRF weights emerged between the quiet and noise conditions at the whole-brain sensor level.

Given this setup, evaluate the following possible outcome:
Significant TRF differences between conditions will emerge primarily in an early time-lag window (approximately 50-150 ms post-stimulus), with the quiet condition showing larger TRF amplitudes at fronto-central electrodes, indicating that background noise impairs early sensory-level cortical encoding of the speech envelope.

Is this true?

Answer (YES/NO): NO